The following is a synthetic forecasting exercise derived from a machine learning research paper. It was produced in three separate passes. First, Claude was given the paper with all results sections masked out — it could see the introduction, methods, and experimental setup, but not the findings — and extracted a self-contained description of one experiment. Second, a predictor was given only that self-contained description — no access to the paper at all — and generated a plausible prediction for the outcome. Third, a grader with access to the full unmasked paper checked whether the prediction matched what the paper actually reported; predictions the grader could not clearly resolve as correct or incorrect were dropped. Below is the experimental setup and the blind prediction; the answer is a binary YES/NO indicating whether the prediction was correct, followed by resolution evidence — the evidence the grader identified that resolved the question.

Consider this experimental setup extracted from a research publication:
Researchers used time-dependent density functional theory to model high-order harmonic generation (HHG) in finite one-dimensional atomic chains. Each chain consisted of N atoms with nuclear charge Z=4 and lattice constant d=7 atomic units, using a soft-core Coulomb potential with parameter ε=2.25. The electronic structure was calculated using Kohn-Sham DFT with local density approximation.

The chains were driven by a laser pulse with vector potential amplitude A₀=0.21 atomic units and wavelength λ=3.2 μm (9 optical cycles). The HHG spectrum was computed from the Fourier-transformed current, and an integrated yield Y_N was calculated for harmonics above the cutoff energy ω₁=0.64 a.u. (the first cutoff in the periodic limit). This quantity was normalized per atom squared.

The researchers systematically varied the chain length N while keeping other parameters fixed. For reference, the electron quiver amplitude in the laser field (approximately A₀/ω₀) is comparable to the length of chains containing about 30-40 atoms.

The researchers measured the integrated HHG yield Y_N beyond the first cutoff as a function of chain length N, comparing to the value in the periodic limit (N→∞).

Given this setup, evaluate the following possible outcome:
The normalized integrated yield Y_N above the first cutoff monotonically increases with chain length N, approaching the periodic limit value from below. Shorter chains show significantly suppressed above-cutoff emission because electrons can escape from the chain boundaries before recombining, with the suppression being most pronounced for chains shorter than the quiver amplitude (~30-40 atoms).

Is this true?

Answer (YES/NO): NO